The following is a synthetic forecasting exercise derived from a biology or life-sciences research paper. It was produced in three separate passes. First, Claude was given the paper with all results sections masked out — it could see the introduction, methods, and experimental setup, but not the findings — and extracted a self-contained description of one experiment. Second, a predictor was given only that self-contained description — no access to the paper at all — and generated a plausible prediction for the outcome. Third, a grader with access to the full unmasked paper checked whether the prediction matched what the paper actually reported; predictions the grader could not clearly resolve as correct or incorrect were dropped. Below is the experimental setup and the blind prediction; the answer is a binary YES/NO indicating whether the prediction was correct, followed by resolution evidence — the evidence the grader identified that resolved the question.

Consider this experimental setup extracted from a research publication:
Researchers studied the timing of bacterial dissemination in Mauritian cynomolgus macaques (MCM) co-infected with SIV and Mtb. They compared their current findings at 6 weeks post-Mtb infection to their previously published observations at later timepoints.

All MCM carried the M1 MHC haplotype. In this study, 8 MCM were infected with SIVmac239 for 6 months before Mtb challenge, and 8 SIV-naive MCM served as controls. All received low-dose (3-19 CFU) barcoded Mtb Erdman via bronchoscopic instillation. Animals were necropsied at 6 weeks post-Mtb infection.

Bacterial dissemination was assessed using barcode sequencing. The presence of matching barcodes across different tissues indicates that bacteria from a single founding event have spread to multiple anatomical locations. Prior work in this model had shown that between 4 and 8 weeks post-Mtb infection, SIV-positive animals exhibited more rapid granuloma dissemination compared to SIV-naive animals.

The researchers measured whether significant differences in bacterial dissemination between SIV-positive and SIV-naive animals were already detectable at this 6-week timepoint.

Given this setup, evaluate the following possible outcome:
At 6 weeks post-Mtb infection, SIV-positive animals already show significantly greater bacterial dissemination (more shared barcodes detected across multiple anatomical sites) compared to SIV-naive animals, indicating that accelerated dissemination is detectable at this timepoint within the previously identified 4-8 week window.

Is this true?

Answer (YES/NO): YES